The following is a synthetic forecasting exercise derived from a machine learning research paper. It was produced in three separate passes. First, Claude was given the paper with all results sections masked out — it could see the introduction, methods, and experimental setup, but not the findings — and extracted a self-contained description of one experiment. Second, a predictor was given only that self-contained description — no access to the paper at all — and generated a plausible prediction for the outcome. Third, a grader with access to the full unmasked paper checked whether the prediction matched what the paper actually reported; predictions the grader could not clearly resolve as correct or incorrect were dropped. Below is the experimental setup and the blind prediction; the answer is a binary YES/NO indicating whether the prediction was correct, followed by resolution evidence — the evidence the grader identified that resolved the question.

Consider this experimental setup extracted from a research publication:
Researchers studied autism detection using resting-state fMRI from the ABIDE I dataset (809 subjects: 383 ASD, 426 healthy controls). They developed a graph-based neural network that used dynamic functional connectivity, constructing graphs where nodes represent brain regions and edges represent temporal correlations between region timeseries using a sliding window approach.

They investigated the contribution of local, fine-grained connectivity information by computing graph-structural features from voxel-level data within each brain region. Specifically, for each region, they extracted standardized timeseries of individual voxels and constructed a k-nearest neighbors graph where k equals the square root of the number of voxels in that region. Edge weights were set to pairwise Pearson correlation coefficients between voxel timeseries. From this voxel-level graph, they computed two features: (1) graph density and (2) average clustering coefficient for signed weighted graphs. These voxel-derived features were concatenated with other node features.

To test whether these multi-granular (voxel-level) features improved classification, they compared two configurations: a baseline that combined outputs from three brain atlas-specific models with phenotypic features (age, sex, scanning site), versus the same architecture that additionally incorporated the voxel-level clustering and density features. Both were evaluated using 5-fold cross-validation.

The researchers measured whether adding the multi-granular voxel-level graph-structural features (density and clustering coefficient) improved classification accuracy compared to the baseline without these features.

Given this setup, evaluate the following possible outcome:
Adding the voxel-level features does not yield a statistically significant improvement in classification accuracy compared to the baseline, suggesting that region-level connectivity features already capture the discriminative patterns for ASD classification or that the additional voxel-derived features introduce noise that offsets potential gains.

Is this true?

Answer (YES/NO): NO